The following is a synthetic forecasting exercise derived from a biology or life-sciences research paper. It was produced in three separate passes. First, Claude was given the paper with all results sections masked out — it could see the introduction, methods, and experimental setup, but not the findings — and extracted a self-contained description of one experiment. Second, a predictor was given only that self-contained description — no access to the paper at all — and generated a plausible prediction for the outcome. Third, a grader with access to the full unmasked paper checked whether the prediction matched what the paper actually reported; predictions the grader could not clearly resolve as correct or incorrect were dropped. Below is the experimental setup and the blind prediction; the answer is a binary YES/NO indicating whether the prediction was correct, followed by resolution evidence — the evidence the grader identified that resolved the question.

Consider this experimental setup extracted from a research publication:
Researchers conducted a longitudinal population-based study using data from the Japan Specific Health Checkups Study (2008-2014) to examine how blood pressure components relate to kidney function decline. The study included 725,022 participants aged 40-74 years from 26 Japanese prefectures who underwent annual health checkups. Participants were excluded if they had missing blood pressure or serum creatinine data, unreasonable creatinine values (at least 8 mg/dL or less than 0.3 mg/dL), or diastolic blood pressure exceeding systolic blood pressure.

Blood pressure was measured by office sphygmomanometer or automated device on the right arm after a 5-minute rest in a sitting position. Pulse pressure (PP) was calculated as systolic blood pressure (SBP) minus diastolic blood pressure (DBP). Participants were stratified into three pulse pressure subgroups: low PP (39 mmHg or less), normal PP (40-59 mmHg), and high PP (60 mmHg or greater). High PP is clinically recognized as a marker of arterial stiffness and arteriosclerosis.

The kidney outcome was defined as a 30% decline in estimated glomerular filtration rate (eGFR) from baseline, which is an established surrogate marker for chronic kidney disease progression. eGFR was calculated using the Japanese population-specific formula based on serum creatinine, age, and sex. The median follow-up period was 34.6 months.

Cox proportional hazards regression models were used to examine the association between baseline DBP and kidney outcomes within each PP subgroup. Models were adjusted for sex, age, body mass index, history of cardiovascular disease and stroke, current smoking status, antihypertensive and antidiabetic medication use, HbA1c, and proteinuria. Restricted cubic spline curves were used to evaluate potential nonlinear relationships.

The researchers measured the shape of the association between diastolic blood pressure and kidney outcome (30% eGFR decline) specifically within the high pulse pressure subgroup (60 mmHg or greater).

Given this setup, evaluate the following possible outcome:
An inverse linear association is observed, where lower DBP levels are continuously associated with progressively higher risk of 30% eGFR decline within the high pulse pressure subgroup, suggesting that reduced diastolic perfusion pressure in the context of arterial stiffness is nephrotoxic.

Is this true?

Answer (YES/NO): NO